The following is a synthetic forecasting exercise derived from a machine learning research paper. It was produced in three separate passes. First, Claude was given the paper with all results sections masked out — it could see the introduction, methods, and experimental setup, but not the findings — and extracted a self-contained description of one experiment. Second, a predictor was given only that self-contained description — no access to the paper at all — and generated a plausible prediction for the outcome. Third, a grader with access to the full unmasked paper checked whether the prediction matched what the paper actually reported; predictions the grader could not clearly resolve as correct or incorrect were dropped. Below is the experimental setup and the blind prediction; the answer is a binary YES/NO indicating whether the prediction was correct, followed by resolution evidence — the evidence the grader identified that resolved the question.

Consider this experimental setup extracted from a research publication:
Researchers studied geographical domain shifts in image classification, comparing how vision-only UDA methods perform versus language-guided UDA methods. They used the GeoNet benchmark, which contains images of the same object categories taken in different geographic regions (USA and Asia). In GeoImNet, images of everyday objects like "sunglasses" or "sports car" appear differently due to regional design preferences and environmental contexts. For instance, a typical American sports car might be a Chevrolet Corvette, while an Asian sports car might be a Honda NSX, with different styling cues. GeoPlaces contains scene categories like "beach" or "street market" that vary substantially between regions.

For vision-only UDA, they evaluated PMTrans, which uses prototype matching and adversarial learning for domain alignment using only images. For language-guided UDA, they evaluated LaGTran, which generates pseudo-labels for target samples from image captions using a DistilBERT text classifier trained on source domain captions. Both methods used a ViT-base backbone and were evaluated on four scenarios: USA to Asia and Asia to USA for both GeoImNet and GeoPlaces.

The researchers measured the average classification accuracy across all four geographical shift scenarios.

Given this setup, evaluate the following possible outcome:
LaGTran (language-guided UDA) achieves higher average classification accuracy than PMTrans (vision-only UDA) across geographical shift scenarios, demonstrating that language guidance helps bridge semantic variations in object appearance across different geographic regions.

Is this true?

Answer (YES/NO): YES